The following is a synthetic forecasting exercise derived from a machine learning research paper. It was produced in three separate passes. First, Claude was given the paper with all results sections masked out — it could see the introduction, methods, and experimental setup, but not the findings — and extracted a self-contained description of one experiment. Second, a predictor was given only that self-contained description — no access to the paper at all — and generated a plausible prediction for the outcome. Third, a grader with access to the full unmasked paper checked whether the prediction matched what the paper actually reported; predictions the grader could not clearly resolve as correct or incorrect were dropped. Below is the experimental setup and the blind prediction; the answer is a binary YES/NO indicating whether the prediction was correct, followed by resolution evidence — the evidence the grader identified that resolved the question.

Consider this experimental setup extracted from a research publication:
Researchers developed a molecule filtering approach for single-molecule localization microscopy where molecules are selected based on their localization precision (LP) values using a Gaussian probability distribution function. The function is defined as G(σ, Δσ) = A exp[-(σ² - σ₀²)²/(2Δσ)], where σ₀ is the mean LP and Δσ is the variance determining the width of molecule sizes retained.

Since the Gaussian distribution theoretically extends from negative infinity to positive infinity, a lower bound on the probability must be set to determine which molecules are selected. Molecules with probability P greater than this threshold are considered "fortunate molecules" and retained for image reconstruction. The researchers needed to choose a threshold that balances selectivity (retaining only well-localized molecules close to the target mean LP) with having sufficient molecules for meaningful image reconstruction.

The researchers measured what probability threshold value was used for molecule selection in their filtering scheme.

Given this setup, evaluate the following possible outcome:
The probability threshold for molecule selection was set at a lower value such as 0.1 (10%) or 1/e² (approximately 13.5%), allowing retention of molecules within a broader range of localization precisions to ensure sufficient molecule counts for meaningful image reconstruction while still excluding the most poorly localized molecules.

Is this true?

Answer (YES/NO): NO